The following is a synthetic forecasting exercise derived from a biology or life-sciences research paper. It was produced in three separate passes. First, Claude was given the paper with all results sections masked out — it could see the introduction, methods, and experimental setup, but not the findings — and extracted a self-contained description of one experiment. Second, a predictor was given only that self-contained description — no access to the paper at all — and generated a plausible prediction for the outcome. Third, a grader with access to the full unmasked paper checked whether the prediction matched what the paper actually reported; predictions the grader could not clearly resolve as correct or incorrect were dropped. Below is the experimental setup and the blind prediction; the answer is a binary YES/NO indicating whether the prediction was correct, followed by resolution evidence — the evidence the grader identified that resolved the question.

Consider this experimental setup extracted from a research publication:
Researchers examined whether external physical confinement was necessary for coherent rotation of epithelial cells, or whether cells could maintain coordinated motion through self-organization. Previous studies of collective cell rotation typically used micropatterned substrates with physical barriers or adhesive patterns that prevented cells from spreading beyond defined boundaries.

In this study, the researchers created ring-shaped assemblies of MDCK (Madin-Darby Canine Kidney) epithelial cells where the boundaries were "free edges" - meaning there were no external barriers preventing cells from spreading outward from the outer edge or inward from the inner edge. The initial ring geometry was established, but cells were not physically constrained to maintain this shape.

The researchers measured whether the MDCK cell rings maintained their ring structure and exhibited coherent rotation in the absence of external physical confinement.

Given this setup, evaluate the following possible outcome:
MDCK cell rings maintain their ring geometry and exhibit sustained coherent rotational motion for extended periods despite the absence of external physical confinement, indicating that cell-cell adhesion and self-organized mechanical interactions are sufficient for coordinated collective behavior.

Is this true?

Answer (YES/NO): NO